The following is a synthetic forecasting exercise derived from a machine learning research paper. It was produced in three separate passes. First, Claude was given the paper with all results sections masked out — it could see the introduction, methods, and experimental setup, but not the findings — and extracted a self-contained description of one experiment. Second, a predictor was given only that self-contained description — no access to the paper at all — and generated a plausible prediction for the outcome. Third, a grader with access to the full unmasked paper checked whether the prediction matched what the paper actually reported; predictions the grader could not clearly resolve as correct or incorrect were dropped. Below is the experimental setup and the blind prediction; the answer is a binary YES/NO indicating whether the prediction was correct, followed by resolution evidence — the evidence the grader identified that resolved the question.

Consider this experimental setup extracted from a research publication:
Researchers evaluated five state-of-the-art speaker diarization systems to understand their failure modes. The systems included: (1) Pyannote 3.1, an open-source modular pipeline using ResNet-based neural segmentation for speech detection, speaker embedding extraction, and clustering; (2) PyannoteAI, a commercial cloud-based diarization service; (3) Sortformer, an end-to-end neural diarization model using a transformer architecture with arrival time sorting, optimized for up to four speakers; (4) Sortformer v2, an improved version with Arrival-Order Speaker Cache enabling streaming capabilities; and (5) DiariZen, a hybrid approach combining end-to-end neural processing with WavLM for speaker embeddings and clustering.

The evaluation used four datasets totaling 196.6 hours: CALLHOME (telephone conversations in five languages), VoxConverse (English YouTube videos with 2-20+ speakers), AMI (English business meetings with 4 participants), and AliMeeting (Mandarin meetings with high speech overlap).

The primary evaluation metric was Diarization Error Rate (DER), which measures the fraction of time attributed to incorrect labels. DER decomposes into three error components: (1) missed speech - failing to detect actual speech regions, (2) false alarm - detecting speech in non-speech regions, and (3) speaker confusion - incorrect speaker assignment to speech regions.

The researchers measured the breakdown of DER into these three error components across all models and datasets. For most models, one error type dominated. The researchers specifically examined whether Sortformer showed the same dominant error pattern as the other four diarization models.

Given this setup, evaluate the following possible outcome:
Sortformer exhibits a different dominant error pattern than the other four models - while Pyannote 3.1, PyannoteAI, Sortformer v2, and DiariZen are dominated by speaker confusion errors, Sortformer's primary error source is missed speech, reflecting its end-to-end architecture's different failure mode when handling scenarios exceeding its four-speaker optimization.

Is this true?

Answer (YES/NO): NO